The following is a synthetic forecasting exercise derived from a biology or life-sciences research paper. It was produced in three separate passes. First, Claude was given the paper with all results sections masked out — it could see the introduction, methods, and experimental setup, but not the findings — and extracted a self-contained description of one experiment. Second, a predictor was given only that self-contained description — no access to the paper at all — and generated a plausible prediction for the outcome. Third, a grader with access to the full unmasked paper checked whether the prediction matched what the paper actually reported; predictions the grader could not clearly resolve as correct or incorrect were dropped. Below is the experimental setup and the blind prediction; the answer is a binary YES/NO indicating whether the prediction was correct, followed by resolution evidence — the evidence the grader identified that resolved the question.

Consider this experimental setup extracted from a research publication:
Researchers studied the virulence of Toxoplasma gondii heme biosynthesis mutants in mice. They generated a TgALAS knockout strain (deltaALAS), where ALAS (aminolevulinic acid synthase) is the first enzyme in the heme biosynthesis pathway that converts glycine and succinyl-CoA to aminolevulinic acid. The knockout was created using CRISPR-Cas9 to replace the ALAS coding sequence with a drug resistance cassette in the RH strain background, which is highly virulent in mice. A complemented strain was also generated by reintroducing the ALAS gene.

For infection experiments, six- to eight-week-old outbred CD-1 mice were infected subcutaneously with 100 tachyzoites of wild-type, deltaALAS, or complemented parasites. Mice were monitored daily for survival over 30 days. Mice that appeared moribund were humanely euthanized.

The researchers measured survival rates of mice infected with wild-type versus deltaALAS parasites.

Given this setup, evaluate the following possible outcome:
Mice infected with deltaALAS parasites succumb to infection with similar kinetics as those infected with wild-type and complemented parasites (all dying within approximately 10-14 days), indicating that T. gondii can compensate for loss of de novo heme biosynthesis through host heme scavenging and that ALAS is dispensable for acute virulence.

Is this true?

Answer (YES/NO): NO